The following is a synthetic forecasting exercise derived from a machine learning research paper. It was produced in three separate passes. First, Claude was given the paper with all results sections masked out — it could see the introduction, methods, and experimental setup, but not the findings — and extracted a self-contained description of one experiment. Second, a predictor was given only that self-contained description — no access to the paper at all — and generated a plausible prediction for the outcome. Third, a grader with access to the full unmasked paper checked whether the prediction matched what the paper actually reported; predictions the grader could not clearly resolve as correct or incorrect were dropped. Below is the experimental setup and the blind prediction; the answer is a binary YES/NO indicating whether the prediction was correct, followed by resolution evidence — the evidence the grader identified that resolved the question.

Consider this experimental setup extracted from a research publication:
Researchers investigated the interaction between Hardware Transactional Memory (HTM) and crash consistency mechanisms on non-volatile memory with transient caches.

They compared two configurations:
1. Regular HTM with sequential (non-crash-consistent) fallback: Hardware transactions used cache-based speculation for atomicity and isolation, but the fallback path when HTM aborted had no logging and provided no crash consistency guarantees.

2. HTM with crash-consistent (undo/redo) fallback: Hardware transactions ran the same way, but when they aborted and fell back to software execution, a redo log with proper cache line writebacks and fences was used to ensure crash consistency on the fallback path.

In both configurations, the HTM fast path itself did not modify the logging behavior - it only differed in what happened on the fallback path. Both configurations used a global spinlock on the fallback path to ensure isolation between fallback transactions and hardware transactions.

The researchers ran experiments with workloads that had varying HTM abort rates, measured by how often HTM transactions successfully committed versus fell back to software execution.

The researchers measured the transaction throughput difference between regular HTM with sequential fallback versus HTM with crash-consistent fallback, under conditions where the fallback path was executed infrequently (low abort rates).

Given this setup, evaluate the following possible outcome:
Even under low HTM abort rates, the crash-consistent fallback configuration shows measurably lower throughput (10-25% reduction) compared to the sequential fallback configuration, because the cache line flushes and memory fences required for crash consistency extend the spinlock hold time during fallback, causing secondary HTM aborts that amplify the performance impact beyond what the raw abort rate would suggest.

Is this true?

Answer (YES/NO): NO